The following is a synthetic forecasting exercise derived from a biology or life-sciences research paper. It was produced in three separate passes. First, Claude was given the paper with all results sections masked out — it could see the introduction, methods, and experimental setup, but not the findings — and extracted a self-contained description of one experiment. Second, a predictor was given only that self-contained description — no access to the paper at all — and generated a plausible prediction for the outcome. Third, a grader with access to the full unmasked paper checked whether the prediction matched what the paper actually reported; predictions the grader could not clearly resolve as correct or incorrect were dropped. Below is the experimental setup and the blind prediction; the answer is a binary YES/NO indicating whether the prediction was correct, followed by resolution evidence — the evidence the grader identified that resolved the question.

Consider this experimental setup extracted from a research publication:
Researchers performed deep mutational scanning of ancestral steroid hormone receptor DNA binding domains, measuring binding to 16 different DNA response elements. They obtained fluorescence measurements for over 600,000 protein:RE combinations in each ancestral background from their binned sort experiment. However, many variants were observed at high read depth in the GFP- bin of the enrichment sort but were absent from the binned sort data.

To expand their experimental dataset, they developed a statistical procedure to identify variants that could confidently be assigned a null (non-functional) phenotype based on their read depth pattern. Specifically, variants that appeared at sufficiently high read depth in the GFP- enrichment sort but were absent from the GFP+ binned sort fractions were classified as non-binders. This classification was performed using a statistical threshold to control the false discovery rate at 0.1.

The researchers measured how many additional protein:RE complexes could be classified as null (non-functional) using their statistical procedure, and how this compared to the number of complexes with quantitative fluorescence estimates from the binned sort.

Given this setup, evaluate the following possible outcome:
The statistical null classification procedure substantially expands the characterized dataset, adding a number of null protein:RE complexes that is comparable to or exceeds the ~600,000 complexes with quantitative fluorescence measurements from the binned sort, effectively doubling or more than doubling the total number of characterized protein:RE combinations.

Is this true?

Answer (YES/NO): YES